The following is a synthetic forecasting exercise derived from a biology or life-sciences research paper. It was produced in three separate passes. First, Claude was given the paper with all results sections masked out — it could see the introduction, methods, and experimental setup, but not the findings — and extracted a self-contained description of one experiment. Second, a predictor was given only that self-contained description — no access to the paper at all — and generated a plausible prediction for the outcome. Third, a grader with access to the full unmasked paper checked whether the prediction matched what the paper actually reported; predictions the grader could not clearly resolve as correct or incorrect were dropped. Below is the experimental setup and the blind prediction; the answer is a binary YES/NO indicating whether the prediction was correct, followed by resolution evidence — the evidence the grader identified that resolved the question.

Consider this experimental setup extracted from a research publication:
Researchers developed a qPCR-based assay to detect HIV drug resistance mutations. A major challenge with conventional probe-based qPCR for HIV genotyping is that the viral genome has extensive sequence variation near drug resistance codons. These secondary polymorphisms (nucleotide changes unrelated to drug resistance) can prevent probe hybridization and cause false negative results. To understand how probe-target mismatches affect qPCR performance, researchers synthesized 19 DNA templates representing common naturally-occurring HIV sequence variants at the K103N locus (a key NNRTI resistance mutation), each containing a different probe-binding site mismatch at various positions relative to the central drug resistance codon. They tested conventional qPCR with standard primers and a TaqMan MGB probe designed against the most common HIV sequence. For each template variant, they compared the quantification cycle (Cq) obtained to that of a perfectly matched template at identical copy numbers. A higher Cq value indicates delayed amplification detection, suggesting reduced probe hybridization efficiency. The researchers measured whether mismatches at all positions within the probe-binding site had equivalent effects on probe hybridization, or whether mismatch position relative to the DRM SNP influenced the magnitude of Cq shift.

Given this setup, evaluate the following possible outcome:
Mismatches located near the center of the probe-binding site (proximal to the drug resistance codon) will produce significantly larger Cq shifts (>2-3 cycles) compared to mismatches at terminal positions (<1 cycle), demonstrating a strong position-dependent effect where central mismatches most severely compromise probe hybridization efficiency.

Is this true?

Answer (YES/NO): NO